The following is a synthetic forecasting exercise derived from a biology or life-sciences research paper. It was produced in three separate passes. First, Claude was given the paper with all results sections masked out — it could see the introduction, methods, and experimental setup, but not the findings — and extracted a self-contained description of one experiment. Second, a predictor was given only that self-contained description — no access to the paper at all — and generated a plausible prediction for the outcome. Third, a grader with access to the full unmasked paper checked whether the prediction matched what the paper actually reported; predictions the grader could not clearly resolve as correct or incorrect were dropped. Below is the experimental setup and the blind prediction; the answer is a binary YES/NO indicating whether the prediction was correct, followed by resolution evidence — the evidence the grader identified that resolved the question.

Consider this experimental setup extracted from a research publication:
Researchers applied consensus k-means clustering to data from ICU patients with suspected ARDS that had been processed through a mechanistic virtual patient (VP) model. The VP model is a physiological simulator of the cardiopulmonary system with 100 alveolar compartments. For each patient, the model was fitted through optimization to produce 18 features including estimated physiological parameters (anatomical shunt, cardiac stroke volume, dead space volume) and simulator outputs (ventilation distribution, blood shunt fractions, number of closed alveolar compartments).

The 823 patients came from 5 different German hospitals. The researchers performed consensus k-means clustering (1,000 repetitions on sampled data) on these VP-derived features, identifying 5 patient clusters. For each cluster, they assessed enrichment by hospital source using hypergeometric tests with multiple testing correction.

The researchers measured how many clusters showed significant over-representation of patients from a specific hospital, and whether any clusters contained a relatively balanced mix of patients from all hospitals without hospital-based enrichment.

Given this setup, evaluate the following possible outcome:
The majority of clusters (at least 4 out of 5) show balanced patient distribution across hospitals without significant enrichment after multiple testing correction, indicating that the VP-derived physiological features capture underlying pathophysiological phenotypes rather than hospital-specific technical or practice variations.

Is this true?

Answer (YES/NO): NO